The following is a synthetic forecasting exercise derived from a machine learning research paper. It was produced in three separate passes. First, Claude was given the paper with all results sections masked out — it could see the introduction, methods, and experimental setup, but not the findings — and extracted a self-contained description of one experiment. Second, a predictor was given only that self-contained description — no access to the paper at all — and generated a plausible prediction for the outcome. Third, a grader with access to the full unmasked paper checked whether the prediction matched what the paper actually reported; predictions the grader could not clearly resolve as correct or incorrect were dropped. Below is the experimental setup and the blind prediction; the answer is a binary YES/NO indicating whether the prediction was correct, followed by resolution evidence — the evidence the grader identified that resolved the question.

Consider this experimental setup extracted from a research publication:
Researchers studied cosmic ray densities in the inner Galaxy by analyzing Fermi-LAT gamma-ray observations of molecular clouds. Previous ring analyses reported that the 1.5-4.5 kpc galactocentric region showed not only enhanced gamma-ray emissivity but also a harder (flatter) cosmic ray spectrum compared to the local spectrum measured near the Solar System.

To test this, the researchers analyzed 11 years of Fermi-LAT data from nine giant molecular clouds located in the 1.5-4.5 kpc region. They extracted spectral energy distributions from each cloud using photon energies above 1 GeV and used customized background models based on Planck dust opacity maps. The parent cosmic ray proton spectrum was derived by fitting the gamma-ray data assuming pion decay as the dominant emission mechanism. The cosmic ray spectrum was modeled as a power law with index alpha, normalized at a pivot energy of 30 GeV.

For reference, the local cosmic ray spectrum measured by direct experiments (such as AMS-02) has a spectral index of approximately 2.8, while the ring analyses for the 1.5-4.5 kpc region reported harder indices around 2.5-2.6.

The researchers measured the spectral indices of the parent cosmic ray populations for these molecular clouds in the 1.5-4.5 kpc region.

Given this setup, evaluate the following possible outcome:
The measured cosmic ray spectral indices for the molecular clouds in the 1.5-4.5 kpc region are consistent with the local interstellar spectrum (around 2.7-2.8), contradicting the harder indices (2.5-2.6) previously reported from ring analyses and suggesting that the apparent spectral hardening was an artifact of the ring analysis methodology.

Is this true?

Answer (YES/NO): NO